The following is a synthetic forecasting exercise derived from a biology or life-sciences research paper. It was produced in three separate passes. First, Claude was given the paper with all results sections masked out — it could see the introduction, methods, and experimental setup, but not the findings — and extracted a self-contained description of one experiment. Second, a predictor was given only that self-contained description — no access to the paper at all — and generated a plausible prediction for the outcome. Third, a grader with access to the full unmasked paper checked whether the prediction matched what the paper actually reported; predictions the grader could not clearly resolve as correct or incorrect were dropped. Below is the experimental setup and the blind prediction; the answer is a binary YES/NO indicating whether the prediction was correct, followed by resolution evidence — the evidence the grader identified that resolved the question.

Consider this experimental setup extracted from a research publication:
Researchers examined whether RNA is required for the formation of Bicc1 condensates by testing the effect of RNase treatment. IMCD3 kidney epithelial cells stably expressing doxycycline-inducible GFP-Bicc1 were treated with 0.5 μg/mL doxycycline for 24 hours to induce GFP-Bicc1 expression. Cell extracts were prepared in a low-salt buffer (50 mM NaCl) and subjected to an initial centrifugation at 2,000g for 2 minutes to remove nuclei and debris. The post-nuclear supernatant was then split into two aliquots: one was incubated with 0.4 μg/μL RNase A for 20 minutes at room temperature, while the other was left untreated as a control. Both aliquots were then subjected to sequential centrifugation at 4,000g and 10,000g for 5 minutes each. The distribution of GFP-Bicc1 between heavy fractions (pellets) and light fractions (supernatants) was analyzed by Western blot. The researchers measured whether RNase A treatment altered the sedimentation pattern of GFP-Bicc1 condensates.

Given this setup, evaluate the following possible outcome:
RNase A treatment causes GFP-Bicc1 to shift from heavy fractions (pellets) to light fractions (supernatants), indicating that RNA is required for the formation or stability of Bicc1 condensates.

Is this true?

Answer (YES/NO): NO